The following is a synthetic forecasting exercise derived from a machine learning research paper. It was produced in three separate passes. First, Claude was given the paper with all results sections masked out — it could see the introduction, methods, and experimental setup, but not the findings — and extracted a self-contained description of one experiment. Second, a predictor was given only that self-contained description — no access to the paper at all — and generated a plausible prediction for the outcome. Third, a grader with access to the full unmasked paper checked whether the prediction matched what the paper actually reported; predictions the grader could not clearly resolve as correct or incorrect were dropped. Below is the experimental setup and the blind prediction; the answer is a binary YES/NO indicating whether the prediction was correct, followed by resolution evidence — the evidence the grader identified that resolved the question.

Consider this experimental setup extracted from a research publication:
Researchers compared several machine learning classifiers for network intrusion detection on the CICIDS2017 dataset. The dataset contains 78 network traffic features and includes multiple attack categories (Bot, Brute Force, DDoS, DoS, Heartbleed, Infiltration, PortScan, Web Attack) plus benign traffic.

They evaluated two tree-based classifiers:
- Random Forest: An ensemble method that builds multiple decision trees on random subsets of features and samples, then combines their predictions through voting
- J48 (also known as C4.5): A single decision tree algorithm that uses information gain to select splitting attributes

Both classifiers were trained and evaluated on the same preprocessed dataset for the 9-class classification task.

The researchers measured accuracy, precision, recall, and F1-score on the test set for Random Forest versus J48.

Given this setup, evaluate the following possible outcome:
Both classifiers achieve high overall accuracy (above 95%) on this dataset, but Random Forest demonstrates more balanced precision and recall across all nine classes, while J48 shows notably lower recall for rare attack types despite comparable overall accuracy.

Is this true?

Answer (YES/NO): NO